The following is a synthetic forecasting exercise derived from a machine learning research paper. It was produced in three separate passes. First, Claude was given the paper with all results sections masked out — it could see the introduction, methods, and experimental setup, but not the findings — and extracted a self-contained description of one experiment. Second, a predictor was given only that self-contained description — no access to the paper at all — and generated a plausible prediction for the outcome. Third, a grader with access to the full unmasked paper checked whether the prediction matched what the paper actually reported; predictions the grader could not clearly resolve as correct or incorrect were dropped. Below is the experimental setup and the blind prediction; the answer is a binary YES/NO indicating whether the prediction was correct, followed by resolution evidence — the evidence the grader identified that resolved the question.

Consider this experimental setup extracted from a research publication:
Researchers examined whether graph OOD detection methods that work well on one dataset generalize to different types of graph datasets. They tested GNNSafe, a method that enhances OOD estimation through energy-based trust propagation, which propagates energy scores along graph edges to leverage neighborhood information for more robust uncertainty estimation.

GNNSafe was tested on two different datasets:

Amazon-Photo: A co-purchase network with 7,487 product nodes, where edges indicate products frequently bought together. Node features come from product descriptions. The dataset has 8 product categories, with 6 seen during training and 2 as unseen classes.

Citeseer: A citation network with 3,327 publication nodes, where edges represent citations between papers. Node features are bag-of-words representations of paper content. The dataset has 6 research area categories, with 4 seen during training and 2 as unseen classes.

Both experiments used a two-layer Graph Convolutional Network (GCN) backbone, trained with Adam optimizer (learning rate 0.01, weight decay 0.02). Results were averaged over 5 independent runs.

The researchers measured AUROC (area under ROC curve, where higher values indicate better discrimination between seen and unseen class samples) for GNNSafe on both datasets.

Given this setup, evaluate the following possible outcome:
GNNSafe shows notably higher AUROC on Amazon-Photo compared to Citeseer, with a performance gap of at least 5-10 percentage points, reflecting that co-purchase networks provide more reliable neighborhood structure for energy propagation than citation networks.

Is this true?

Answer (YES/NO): YES